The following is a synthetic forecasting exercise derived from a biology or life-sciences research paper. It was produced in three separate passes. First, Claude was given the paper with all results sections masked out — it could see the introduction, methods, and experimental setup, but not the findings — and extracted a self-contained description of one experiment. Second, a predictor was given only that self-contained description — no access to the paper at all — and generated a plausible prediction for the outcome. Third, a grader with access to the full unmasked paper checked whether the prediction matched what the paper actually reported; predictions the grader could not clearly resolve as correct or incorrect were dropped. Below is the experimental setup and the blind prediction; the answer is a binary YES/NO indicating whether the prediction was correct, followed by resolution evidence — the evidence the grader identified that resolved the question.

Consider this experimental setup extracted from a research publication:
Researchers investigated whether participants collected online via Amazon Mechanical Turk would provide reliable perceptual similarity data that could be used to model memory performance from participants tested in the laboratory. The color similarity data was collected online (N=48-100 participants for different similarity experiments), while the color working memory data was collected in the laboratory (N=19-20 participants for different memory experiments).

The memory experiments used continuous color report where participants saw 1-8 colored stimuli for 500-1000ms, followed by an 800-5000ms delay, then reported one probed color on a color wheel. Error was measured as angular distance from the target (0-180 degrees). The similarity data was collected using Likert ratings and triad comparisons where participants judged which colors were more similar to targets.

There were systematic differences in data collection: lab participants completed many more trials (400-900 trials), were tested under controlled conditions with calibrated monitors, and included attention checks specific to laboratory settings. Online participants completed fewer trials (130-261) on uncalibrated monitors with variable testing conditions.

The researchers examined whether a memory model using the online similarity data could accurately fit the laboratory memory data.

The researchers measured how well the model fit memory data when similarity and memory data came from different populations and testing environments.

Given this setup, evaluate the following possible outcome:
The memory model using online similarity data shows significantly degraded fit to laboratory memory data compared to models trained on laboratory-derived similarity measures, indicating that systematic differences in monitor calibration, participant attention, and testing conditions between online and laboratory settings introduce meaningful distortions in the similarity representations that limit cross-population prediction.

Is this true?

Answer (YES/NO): NO